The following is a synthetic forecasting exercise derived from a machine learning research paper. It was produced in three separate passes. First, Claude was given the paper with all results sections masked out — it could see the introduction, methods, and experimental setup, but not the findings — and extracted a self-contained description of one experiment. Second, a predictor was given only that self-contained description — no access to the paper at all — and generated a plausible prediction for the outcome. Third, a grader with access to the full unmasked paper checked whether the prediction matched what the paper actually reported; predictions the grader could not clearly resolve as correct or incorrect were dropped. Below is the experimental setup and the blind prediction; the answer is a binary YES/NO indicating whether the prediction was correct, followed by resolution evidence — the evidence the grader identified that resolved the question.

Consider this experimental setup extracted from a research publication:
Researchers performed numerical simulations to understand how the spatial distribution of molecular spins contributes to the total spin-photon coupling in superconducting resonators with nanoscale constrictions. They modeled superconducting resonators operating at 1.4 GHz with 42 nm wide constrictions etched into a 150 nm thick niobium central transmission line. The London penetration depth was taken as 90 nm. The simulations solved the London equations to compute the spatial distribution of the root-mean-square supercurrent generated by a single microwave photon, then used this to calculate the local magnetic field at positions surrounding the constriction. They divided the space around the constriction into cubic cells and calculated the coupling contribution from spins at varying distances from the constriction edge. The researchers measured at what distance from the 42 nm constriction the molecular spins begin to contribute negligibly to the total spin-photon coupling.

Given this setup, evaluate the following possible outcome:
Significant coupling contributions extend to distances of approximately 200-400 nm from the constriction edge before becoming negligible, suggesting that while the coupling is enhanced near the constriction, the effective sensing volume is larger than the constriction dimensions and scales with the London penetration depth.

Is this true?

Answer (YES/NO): NO